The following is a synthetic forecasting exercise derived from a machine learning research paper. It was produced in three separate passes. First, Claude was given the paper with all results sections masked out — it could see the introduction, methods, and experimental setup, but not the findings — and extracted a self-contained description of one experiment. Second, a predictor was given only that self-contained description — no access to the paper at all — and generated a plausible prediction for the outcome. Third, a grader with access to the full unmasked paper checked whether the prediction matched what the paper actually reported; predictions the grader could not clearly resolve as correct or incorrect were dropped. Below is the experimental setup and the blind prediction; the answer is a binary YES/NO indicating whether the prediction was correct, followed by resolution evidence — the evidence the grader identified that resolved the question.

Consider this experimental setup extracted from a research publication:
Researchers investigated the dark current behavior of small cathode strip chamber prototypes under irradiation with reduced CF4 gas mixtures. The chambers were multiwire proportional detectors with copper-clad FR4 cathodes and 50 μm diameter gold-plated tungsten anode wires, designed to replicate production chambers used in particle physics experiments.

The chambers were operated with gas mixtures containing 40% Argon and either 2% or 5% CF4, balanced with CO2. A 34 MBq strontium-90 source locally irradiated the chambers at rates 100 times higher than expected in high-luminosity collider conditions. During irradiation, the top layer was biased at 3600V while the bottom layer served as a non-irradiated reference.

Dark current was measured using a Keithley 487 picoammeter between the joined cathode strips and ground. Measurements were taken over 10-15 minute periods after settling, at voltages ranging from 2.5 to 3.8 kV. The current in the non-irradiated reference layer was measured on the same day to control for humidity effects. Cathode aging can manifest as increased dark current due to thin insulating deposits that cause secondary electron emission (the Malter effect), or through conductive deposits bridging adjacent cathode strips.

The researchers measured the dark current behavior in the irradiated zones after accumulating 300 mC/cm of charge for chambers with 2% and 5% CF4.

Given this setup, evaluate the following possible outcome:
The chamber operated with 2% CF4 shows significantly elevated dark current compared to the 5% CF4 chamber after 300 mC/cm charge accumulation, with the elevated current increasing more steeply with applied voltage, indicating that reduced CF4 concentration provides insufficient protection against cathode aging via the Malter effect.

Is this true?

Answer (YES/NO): NO